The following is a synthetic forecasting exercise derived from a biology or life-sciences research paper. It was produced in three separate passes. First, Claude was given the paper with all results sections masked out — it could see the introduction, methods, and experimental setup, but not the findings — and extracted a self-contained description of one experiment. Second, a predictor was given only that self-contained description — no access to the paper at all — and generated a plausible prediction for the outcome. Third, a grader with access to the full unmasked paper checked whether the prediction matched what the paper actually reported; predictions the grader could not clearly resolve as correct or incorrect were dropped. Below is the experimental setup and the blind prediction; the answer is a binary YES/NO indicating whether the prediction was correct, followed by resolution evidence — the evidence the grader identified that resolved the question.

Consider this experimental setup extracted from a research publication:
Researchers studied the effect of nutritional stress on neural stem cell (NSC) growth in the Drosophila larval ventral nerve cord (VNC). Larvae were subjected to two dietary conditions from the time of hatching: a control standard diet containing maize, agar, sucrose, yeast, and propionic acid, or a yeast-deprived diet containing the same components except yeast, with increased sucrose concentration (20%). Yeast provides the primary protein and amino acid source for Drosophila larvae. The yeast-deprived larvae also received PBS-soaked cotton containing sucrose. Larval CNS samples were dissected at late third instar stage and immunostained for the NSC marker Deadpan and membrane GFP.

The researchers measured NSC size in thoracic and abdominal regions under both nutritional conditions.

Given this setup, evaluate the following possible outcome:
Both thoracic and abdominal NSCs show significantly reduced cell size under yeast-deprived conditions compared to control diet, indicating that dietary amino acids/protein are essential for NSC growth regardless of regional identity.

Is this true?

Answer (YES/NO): YES